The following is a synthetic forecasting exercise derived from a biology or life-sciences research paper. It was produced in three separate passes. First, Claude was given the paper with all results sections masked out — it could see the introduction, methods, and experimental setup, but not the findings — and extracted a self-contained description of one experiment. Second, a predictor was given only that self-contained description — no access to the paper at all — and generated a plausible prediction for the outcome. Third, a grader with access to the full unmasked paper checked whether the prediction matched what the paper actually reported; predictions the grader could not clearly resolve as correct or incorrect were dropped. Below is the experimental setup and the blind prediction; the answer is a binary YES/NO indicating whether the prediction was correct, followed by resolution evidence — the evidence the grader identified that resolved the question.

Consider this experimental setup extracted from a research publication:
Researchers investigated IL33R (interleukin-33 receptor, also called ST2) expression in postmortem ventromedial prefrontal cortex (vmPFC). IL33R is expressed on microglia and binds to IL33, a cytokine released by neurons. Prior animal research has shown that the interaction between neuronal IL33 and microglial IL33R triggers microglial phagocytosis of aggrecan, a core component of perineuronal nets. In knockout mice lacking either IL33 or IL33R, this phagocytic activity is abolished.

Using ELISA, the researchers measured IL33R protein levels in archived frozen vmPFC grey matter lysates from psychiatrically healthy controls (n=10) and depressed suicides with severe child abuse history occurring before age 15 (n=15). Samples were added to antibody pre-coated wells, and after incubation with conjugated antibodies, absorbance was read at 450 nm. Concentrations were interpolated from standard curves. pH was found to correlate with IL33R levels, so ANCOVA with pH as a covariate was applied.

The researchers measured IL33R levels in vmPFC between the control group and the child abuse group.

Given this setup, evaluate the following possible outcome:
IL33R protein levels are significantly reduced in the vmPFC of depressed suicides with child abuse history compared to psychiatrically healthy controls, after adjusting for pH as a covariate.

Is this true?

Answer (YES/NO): YES